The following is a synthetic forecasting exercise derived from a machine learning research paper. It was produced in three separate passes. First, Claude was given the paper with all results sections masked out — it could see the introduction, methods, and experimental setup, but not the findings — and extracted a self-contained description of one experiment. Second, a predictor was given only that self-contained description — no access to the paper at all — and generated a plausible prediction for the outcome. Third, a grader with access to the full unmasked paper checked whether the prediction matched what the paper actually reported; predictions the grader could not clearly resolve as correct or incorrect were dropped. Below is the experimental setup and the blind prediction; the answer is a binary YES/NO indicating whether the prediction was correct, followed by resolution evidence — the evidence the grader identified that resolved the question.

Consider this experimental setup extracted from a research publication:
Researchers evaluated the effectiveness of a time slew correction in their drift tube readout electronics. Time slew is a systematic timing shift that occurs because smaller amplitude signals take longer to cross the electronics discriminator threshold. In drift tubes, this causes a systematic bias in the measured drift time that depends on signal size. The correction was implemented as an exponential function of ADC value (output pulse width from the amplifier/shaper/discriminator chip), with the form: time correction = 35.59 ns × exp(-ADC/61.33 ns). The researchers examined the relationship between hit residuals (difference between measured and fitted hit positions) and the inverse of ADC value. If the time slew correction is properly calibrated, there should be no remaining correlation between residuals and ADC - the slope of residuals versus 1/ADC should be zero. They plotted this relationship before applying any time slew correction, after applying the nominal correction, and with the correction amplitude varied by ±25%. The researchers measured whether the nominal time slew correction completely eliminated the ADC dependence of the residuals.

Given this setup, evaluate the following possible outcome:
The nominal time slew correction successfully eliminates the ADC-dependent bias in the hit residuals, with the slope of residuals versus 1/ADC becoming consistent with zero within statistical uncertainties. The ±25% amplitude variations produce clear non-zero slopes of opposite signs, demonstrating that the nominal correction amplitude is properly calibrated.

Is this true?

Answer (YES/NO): NO